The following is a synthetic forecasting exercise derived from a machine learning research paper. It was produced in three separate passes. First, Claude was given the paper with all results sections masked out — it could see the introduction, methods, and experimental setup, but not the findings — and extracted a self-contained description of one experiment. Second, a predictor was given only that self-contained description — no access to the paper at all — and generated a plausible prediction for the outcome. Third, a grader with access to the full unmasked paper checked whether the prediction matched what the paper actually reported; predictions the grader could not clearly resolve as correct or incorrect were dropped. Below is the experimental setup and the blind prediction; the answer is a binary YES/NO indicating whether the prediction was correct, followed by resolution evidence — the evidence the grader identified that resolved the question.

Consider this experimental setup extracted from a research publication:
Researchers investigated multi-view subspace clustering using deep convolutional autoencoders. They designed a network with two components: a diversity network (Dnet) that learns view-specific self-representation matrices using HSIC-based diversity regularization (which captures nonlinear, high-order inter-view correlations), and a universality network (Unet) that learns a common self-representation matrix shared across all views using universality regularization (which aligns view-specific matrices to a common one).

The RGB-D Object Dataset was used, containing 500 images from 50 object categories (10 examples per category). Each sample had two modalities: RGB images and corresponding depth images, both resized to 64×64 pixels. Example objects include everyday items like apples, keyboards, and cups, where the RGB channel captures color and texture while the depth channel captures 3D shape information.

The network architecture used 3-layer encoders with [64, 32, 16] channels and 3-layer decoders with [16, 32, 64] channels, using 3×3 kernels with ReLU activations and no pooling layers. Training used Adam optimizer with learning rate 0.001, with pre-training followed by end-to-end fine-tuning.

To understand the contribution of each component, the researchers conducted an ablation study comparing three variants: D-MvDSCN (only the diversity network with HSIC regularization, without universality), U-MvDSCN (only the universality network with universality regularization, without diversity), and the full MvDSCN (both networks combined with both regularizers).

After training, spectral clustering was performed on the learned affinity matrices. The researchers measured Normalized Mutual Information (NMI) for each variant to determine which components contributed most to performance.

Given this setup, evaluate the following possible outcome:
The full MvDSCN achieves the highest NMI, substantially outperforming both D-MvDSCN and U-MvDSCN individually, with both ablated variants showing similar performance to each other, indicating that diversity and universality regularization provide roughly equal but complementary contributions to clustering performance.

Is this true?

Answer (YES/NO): YES